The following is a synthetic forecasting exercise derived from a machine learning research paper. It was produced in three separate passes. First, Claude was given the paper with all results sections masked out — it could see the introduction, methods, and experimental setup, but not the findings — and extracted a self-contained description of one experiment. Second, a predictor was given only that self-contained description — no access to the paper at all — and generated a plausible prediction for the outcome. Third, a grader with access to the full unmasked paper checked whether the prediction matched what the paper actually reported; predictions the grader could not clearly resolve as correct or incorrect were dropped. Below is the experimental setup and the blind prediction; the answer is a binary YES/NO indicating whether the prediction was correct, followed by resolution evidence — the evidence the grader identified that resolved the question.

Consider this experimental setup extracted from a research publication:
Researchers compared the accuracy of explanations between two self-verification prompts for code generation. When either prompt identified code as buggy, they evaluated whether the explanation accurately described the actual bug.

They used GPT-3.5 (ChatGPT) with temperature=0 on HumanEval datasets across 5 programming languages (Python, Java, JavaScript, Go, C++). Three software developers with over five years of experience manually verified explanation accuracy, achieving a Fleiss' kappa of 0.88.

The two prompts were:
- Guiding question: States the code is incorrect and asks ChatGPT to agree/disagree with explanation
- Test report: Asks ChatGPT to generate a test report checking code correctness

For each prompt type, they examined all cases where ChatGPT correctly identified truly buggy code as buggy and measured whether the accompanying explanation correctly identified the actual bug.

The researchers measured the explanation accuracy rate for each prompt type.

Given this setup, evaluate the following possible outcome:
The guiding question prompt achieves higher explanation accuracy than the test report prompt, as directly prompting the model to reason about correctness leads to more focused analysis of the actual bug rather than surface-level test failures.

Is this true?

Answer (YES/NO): YES